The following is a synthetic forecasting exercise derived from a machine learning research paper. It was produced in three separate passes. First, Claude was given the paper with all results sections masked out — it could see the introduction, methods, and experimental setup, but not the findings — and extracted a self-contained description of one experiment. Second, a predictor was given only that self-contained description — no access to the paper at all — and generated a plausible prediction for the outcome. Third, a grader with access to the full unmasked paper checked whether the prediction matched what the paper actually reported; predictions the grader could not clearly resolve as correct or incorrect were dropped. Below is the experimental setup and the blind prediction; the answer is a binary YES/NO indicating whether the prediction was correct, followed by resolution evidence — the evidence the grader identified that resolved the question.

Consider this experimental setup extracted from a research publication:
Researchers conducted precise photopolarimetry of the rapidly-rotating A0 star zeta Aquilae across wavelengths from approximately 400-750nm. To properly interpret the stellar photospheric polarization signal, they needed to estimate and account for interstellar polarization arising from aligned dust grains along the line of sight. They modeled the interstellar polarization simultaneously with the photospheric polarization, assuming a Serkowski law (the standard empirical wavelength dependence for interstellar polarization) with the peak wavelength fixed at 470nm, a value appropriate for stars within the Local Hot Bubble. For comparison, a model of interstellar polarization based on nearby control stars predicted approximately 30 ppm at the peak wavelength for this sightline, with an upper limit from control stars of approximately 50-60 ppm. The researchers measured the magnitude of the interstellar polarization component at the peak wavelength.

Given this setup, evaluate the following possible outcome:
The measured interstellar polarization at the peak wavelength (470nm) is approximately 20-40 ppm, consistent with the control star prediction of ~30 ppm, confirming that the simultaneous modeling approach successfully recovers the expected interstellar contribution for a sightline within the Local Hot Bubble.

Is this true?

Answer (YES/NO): NO